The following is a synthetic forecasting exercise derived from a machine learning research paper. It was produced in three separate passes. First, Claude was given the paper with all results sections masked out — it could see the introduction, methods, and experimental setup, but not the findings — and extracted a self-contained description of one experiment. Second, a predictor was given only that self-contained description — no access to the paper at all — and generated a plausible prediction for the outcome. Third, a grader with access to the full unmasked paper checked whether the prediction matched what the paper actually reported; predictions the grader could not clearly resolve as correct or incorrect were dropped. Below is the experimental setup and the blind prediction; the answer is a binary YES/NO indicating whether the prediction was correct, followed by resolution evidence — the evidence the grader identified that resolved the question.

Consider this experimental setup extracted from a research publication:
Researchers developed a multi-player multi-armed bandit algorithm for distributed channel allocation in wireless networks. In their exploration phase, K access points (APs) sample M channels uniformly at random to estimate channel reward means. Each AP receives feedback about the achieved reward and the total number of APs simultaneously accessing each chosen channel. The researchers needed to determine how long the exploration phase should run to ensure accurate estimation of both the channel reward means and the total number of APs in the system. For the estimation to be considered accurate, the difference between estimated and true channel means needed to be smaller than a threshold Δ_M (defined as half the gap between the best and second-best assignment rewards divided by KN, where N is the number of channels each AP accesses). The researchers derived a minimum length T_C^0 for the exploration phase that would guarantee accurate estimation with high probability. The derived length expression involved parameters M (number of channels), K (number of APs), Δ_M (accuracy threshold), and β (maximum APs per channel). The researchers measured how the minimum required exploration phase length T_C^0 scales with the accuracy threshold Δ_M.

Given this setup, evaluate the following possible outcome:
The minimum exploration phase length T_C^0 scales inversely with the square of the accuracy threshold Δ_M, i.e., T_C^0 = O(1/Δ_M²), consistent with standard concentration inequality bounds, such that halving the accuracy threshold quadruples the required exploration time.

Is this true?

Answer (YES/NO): YES